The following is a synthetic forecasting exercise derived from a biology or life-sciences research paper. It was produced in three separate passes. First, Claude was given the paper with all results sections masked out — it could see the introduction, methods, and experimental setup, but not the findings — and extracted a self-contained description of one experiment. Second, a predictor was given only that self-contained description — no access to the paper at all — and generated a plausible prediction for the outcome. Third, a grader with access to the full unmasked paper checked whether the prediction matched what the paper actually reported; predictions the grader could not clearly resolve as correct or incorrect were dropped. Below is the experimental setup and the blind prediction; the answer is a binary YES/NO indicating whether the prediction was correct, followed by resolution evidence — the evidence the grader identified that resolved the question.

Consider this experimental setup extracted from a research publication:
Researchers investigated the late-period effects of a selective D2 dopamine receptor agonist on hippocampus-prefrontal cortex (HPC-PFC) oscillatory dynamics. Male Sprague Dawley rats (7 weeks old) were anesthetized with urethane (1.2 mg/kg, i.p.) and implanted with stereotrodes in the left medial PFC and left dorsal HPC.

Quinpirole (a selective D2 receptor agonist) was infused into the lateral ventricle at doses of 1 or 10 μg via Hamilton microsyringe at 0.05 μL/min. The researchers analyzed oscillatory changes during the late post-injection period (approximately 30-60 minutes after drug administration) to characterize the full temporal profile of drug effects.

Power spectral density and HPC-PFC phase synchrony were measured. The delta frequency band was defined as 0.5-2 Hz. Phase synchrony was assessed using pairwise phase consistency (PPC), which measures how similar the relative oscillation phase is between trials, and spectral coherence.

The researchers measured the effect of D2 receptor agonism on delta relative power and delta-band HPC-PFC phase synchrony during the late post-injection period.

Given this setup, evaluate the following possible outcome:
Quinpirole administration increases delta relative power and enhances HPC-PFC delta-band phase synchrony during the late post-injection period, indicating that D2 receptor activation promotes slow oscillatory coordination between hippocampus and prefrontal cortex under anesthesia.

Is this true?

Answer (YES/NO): YES